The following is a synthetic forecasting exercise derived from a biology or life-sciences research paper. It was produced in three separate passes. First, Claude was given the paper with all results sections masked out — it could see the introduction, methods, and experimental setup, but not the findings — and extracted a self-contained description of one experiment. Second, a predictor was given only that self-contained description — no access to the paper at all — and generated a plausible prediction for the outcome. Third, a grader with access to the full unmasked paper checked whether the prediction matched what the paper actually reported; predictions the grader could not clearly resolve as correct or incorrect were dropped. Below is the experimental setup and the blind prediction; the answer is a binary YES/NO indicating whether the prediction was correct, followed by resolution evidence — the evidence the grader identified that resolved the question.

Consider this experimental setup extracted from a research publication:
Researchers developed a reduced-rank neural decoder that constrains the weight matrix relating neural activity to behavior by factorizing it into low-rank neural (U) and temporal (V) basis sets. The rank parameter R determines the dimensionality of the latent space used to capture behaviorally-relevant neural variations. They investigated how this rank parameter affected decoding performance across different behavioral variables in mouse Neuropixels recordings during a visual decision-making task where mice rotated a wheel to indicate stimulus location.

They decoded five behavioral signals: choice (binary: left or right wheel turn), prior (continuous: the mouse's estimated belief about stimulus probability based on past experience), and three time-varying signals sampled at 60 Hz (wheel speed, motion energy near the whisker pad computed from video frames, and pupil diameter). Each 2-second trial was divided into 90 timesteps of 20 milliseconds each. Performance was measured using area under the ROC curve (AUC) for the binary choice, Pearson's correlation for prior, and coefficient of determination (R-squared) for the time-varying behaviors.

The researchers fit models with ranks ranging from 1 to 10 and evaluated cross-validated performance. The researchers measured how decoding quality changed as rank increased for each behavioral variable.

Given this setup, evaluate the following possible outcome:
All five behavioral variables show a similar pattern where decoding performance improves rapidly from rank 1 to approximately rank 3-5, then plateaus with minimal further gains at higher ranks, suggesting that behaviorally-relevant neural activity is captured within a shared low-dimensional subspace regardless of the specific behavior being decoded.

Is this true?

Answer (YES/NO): NO